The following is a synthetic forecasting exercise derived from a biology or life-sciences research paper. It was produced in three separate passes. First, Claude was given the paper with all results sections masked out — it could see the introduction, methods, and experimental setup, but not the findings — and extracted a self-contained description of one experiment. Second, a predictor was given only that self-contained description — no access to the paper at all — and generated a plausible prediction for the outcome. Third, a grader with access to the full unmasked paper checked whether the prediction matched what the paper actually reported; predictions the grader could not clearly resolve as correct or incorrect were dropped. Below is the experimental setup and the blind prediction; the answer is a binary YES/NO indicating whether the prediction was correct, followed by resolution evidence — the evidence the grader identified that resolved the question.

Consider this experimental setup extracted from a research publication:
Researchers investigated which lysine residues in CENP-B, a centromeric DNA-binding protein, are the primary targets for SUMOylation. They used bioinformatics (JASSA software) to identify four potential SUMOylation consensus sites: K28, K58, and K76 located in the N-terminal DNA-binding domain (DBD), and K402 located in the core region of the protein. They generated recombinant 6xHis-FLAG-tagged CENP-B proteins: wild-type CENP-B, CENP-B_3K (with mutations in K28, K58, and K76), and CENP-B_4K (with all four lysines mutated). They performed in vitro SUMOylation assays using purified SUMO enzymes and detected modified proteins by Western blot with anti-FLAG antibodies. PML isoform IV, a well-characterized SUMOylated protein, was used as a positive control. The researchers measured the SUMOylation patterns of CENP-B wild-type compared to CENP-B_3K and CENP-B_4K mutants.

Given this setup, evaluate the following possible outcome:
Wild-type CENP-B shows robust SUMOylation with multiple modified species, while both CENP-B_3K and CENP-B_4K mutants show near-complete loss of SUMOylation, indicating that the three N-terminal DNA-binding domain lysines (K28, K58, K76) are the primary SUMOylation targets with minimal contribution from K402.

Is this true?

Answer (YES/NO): NO